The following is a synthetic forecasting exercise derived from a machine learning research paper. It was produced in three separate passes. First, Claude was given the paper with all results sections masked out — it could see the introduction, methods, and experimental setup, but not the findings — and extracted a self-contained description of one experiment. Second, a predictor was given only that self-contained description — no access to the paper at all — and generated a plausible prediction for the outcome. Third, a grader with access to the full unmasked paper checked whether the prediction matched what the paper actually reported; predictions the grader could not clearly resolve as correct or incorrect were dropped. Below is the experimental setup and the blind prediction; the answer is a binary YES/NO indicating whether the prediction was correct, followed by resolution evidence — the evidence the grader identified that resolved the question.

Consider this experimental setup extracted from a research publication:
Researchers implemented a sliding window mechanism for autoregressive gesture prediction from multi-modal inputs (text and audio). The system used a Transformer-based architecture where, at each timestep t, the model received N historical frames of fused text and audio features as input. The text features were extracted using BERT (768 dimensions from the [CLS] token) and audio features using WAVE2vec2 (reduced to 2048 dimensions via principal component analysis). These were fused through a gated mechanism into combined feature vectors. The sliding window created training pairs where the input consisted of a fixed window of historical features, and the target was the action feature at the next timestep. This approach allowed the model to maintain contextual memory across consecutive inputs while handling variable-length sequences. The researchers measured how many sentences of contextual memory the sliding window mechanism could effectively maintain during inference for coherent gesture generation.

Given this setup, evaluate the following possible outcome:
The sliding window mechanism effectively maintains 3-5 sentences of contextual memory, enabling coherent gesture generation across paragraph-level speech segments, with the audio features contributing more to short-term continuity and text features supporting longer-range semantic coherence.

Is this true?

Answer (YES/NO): NO